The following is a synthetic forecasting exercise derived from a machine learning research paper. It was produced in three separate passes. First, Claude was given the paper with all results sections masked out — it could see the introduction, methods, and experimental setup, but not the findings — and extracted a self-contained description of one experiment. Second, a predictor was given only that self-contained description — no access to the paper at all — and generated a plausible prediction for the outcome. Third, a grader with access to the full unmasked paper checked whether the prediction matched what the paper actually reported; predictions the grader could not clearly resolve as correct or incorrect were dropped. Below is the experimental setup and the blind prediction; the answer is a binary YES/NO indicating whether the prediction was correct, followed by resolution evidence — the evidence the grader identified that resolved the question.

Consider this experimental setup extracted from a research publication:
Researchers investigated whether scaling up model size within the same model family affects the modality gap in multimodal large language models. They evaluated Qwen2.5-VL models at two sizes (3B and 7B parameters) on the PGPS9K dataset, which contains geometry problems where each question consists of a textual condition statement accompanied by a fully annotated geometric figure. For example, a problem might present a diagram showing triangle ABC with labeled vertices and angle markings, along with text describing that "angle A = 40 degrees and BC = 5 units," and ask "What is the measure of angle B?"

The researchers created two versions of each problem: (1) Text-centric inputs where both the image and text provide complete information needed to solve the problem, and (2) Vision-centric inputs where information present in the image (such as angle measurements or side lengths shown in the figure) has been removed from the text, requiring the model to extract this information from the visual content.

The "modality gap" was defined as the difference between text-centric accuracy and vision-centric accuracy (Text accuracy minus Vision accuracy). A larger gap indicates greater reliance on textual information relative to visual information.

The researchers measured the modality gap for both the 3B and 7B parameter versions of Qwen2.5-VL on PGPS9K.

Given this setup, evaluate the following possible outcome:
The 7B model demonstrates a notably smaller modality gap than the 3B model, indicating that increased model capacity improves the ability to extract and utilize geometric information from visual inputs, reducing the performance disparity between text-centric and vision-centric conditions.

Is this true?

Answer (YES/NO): NO